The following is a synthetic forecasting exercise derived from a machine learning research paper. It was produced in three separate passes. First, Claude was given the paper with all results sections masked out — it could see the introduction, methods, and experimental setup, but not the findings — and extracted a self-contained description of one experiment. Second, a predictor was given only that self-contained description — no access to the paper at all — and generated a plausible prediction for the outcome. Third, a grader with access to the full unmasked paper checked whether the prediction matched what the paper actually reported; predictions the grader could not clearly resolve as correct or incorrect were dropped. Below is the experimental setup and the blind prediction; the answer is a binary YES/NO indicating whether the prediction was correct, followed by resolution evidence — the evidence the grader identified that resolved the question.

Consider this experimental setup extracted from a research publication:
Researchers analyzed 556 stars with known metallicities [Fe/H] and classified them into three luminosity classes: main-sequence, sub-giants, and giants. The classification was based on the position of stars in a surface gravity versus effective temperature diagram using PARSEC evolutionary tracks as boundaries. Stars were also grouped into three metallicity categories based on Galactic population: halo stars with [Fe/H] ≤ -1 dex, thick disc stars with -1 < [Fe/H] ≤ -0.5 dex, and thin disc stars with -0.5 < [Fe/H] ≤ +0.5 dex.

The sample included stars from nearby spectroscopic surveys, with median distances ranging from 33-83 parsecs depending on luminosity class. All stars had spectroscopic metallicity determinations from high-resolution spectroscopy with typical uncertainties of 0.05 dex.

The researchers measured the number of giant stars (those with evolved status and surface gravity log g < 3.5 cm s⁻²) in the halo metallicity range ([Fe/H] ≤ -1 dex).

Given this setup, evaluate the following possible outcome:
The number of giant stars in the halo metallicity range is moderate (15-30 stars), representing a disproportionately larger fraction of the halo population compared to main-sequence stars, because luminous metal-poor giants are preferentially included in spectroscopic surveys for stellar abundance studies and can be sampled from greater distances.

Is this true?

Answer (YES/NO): NO